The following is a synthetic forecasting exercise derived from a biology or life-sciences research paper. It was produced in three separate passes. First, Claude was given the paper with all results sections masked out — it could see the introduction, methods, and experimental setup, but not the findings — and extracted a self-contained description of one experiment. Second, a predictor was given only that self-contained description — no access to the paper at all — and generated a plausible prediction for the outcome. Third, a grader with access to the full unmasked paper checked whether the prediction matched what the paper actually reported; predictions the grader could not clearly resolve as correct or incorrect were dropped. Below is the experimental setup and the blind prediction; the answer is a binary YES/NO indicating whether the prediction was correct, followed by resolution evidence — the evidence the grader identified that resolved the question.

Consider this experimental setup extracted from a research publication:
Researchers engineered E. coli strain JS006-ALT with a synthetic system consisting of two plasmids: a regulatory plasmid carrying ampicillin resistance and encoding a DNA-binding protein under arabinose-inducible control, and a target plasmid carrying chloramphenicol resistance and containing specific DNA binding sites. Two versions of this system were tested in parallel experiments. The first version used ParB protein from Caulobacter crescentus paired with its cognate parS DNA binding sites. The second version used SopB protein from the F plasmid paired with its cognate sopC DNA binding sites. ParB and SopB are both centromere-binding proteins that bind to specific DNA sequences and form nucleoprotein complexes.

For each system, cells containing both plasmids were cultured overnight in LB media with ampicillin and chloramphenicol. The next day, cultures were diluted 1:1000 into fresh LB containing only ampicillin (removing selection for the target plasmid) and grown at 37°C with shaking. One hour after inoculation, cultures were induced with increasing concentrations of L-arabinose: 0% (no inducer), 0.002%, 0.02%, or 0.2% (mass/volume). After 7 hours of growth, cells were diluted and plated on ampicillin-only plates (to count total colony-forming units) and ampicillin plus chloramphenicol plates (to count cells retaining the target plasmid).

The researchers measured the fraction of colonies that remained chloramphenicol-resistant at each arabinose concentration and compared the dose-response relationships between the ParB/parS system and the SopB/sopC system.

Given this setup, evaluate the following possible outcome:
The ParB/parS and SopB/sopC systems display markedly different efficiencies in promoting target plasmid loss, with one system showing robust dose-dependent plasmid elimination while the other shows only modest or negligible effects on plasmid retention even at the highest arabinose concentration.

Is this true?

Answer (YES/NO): NO